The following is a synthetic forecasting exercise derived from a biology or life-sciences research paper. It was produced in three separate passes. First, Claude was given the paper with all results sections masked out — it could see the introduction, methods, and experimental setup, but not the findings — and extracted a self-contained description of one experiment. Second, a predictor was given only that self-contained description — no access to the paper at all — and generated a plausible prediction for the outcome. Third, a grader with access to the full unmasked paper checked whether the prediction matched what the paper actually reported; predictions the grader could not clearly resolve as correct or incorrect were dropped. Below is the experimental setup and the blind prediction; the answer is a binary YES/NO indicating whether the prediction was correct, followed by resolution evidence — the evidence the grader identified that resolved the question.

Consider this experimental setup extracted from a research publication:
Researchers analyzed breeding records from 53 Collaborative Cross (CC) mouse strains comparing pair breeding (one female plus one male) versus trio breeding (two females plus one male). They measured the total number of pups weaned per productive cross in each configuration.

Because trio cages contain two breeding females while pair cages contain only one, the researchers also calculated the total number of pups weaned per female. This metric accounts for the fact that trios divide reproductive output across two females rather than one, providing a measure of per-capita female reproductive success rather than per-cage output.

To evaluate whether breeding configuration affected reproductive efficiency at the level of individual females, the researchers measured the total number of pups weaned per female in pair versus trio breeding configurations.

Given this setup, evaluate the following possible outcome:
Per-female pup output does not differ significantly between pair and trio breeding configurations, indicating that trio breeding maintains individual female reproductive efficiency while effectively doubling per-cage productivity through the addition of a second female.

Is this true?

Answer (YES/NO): NO